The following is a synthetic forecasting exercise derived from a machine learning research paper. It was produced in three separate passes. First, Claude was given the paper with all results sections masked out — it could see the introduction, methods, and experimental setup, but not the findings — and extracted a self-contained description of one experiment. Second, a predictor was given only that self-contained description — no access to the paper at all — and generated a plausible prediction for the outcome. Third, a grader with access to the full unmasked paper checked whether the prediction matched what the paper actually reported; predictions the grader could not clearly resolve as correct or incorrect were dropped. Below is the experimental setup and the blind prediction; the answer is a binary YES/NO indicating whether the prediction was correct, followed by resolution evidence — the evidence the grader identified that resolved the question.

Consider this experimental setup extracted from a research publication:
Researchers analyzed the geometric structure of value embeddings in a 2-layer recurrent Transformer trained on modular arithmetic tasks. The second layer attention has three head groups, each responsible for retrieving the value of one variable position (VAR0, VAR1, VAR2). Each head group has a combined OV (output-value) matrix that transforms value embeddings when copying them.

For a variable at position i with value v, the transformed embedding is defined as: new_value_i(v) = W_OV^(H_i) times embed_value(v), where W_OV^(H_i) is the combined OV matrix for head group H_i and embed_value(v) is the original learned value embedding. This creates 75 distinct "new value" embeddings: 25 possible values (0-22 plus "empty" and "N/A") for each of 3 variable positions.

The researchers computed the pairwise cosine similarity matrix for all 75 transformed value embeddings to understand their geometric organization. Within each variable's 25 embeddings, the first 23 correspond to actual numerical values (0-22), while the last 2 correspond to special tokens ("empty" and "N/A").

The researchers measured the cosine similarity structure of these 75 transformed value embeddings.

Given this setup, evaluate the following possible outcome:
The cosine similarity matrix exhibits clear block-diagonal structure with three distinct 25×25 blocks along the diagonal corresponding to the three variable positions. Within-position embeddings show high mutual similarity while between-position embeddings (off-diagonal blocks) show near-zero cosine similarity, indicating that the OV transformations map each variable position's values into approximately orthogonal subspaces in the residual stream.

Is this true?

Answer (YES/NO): NO